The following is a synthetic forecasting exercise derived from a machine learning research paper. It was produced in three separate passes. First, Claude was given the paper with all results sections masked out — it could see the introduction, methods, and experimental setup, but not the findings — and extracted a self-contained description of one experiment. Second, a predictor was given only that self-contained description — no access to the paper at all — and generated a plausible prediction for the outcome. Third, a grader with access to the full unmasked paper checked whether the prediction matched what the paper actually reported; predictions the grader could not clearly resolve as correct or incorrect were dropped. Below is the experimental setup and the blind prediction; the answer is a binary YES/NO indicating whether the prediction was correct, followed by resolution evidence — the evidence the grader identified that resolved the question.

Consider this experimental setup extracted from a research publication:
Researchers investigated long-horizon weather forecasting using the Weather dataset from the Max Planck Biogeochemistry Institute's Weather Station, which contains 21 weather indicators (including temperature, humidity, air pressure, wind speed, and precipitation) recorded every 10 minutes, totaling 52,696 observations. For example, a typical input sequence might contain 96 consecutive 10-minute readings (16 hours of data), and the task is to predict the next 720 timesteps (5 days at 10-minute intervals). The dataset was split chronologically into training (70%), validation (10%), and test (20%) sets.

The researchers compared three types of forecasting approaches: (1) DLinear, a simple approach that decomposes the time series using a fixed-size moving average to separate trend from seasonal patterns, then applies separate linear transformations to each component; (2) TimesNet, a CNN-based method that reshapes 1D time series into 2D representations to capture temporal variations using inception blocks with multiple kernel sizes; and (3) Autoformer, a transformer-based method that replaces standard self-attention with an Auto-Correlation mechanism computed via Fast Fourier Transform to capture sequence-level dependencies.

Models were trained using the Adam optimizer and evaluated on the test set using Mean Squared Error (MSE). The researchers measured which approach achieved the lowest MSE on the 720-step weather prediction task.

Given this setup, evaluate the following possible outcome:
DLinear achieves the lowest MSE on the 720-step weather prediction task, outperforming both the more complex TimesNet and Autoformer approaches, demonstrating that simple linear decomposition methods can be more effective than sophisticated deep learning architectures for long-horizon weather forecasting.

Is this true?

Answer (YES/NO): YES